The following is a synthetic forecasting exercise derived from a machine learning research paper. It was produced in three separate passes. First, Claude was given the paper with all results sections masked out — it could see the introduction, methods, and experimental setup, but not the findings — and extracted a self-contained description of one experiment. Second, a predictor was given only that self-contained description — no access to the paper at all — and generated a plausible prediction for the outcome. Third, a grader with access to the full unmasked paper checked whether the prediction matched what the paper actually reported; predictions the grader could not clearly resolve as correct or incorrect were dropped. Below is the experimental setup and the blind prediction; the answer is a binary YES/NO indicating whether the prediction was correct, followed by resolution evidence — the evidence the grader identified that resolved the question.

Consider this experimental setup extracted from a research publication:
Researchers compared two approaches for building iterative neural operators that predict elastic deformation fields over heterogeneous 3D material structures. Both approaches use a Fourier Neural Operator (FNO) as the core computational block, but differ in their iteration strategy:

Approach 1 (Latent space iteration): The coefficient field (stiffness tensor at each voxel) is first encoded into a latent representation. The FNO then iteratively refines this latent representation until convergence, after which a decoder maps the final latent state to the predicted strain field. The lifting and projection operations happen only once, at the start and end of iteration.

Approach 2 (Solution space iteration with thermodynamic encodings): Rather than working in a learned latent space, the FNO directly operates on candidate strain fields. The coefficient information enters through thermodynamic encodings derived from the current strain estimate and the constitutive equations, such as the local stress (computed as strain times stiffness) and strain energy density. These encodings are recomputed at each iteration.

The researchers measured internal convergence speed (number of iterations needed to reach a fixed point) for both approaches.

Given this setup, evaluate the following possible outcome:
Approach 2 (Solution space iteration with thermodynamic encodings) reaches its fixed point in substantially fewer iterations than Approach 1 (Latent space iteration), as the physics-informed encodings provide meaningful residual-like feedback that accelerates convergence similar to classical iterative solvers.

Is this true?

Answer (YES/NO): NO